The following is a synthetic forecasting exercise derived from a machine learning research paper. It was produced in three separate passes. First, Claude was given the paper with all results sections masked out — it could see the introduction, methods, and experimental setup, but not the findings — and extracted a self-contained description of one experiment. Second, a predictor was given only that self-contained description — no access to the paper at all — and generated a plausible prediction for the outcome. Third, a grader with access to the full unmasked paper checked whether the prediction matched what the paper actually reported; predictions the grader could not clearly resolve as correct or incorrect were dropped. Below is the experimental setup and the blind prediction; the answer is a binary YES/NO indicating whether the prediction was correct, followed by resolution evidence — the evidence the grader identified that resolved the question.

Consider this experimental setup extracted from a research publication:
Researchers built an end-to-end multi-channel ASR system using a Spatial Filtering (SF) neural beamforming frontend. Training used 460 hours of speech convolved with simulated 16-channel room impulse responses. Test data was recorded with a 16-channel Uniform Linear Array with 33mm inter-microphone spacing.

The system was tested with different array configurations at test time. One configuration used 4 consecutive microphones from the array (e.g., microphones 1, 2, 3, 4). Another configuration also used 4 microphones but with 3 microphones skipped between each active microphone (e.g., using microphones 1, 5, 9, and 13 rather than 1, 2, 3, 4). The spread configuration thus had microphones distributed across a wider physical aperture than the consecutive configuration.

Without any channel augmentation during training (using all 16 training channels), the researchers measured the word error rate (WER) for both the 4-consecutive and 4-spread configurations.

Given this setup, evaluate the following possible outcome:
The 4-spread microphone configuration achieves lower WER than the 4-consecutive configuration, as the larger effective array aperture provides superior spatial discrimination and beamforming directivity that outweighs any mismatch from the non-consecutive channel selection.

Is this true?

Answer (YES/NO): YES